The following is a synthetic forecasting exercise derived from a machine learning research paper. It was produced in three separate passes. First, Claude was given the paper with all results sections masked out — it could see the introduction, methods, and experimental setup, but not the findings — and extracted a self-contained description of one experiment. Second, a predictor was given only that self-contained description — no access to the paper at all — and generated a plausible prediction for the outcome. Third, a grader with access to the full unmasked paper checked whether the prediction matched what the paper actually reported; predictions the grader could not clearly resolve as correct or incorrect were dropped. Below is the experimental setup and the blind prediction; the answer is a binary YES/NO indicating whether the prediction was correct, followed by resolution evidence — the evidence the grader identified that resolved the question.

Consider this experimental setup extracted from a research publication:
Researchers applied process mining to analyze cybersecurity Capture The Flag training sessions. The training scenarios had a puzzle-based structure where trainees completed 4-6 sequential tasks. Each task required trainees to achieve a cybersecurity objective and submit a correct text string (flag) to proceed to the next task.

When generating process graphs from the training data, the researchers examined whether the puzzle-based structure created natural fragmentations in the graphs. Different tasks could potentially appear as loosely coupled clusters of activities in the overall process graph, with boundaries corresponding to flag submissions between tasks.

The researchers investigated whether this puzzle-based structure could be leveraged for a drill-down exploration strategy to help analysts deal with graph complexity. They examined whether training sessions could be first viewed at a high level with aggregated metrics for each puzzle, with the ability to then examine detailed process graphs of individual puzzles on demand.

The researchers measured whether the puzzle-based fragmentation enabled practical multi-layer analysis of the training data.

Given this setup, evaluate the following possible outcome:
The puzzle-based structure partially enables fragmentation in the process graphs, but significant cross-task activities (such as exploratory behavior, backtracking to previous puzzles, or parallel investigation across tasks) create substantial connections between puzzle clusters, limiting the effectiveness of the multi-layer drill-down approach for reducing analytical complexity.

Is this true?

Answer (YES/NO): NO